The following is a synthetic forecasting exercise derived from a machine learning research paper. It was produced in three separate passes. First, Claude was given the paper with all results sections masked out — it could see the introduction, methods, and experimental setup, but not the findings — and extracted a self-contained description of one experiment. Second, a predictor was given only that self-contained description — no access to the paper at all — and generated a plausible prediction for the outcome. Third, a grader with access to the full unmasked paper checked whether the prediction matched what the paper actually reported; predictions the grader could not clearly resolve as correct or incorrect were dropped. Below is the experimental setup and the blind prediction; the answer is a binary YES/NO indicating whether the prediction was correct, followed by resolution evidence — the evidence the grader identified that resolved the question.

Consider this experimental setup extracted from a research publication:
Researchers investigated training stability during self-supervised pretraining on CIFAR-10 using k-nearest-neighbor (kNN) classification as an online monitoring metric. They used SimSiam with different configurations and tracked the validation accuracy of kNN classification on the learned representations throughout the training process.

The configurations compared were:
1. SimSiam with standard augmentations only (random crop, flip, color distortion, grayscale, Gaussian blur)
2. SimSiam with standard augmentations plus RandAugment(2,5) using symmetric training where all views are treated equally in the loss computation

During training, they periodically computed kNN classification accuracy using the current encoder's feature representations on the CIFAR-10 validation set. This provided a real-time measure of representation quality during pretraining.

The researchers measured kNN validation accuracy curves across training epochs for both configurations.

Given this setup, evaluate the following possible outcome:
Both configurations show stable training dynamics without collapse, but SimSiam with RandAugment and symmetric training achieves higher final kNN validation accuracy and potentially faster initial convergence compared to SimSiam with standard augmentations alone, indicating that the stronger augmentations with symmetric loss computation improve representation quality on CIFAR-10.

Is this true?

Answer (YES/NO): NO